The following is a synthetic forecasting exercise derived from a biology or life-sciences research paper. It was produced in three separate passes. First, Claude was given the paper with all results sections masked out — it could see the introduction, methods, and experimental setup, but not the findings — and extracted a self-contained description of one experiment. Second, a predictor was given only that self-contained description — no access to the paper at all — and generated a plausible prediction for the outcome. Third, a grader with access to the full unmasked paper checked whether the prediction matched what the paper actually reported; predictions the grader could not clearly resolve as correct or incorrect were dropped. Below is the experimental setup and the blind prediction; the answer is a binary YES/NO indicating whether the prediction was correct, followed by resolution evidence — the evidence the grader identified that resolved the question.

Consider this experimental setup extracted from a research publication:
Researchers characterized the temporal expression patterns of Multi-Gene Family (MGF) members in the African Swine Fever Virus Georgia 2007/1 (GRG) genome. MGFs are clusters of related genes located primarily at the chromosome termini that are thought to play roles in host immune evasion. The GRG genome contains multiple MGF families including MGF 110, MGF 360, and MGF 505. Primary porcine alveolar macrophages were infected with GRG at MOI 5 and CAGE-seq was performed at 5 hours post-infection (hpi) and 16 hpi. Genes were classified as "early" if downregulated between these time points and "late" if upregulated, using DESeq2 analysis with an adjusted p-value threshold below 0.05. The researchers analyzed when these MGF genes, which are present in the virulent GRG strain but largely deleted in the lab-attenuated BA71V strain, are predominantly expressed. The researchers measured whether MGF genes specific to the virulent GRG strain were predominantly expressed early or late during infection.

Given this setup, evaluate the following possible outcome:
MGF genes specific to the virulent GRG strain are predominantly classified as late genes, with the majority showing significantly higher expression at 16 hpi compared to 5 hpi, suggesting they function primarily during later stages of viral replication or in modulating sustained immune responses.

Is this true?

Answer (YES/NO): NO